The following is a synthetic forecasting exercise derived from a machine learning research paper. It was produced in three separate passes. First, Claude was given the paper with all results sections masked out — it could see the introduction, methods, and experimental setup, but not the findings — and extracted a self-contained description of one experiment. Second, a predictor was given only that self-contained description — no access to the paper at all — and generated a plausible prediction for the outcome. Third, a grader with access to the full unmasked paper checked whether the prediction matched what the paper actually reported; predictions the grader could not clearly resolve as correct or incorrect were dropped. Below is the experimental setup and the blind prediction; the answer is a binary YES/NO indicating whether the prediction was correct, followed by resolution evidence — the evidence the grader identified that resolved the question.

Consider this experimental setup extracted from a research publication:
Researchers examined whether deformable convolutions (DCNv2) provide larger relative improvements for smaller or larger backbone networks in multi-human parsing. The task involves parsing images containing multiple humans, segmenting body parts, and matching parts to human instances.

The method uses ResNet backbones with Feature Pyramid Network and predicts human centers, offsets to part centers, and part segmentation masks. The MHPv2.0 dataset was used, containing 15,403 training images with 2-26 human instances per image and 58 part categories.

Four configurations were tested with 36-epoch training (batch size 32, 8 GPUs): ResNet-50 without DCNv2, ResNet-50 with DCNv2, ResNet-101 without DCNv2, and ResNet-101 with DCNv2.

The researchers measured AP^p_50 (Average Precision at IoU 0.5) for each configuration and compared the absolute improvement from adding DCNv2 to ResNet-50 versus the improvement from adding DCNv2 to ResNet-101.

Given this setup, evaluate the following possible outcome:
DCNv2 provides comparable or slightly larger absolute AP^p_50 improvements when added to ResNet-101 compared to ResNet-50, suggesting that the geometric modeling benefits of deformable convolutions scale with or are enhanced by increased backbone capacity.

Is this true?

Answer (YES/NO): NO